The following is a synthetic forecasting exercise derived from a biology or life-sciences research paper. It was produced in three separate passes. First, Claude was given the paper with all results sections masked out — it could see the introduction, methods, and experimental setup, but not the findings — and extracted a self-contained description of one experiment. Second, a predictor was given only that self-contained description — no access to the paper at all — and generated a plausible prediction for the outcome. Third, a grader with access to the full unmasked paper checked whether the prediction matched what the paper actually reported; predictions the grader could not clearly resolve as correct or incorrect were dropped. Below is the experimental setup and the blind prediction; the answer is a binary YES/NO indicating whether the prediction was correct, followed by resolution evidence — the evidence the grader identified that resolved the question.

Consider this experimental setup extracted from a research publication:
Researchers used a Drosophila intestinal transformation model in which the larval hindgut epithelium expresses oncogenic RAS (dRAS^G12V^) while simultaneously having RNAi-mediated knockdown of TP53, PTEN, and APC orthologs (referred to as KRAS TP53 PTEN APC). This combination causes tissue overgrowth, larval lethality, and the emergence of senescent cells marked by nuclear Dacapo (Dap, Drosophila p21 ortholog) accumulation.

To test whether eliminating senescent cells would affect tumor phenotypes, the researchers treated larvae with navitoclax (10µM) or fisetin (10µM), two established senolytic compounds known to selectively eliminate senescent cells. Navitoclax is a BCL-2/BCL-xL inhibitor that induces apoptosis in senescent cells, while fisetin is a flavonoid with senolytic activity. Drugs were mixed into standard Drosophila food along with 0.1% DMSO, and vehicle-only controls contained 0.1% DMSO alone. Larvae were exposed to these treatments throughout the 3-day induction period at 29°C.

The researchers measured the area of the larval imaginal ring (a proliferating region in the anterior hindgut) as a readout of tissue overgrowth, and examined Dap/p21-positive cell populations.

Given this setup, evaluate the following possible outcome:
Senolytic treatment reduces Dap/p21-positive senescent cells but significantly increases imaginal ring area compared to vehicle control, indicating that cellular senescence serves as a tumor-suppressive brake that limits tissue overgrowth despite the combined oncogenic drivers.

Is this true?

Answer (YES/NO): NO